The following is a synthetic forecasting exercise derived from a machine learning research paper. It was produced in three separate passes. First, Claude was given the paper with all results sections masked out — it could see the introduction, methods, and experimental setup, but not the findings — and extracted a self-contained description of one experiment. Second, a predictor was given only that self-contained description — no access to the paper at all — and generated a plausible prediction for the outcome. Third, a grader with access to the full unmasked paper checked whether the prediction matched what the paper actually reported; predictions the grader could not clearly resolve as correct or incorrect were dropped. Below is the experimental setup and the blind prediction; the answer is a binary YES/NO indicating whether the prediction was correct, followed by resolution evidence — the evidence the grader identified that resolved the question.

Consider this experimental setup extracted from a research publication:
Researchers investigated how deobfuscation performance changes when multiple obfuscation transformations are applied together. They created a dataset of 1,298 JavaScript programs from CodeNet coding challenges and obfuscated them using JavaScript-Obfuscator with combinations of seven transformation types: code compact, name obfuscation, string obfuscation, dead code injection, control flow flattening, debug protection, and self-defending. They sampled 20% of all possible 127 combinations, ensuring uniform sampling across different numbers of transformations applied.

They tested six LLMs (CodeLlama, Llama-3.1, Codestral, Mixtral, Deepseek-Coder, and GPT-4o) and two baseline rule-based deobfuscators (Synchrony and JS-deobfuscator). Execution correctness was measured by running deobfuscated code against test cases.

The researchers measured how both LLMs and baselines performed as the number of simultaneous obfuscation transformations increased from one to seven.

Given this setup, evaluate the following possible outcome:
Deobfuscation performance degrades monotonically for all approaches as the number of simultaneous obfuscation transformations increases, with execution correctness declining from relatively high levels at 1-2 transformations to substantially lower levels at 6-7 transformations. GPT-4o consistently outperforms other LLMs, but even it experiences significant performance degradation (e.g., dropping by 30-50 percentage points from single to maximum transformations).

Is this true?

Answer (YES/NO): NO